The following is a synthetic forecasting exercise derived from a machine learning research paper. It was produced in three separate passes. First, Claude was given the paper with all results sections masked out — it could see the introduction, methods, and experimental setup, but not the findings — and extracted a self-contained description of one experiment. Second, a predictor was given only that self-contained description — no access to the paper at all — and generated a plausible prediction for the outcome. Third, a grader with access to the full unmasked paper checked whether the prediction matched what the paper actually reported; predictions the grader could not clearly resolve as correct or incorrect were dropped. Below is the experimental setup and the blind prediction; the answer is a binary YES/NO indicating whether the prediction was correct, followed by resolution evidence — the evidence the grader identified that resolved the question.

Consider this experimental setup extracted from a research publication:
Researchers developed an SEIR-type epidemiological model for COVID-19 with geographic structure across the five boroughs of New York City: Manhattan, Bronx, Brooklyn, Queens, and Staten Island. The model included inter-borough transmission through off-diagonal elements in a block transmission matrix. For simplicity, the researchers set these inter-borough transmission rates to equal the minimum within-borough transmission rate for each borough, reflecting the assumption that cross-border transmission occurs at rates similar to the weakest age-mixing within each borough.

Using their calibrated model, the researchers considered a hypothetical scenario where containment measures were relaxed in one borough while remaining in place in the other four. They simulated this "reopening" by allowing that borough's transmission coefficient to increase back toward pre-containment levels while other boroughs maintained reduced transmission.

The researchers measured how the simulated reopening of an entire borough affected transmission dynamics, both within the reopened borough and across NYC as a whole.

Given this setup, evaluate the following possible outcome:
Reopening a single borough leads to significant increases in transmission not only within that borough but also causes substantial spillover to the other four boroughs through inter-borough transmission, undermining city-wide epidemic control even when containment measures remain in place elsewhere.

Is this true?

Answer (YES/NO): NO